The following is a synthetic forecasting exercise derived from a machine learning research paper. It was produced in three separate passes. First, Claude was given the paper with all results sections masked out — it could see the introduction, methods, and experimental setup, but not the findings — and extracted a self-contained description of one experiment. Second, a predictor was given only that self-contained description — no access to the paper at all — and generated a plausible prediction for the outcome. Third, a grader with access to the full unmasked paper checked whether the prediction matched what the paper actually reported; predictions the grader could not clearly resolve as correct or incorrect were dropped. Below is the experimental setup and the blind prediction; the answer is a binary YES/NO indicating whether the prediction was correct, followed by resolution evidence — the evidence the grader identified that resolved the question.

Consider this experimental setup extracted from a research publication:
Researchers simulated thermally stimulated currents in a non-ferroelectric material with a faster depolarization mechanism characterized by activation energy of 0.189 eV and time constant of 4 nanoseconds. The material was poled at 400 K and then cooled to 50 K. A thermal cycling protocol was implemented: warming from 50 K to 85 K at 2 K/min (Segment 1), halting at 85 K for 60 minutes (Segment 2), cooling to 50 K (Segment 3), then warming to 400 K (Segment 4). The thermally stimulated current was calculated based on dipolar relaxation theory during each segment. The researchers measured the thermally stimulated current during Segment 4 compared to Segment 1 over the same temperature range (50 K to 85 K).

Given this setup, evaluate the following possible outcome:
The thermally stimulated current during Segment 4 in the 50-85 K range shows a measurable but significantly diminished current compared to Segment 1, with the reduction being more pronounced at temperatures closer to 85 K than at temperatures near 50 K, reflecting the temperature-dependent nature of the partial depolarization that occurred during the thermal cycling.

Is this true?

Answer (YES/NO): NO